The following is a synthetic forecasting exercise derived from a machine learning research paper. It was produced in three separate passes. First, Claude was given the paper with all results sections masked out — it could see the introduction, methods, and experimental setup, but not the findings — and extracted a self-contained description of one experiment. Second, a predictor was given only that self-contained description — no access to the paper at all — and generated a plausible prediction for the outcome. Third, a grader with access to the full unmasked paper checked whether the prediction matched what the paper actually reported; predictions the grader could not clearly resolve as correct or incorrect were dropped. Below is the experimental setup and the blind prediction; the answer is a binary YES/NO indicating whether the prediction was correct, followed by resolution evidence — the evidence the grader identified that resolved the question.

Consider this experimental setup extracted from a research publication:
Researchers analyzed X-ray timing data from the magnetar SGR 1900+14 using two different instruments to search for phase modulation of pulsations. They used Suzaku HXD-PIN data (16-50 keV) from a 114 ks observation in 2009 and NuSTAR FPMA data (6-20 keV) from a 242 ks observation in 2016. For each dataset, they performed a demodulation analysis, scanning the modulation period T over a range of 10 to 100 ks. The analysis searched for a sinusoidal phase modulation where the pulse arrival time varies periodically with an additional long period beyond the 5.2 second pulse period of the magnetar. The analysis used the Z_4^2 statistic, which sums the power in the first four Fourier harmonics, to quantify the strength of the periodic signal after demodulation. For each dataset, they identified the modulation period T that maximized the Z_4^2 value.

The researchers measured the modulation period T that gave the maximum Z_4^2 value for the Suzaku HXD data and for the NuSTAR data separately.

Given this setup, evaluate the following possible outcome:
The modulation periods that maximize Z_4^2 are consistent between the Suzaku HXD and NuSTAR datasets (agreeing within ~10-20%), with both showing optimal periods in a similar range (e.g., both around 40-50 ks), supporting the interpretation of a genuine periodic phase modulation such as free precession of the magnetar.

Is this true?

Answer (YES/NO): YES